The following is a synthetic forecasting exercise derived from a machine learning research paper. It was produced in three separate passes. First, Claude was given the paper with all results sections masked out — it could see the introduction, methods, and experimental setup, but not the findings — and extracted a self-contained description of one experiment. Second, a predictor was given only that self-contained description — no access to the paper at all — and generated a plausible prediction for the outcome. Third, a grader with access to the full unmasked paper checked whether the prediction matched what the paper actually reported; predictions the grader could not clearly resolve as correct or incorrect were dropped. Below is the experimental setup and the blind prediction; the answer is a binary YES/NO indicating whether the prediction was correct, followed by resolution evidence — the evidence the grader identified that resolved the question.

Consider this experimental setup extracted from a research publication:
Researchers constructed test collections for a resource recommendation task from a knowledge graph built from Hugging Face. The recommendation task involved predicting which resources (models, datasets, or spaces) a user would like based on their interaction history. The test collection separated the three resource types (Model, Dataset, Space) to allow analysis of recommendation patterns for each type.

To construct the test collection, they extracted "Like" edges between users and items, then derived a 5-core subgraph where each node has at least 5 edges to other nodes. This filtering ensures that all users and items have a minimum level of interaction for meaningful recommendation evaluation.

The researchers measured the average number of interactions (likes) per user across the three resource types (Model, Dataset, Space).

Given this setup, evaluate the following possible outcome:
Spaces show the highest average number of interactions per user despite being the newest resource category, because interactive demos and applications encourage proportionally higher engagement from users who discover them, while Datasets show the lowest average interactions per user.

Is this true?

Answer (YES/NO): NO